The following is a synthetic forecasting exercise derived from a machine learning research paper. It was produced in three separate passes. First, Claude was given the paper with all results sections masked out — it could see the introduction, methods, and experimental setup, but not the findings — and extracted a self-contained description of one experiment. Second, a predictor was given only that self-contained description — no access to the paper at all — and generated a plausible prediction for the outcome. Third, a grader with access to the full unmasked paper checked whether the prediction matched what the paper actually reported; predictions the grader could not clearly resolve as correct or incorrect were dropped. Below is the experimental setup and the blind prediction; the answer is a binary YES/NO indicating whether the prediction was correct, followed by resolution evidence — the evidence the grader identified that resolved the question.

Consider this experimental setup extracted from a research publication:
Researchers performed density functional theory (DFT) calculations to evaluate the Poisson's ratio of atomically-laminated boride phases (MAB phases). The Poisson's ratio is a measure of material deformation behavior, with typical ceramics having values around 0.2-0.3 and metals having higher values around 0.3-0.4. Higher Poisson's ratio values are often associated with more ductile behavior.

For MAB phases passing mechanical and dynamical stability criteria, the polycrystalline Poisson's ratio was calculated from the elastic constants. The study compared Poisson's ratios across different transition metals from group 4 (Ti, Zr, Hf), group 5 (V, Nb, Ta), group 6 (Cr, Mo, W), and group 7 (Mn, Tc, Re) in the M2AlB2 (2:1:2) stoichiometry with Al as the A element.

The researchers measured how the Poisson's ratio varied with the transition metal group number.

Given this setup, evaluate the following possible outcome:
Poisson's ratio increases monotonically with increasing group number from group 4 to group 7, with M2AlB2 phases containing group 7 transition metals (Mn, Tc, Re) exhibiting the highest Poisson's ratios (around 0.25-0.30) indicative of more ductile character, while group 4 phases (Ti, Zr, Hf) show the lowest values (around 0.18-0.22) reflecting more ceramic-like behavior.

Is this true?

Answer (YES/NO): NO